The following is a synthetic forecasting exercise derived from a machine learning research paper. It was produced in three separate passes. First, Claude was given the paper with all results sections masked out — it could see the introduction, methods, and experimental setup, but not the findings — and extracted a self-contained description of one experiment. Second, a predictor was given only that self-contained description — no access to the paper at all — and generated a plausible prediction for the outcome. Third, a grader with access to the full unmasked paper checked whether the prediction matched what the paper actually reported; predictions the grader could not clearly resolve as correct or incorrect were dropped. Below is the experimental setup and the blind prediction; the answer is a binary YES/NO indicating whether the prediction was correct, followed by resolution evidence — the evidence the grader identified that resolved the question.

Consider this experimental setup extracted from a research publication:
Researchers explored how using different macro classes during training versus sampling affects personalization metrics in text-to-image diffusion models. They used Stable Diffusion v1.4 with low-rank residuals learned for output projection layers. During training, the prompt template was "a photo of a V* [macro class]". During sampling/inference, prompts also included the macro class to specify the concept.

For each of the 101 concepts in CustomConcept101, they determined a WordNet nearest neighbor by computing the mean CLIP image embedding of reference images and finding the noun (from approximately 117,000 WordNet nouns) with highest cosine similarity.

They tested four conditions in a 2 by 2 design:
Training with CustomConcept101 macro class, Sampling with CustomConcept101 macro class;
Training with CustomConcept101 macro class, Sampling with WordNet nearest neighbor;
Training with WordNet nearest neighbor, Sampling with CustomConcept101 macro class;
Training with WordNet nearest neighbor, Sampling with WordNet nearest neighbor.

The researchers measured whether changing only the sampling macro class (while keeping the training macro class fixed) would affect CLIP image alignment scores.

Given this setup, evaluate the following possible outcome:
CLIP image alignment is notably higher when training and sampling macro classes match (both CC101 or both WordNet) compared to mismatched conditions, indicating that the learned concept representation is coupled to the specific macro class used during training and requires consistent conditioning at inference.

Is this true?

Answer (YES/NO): NO